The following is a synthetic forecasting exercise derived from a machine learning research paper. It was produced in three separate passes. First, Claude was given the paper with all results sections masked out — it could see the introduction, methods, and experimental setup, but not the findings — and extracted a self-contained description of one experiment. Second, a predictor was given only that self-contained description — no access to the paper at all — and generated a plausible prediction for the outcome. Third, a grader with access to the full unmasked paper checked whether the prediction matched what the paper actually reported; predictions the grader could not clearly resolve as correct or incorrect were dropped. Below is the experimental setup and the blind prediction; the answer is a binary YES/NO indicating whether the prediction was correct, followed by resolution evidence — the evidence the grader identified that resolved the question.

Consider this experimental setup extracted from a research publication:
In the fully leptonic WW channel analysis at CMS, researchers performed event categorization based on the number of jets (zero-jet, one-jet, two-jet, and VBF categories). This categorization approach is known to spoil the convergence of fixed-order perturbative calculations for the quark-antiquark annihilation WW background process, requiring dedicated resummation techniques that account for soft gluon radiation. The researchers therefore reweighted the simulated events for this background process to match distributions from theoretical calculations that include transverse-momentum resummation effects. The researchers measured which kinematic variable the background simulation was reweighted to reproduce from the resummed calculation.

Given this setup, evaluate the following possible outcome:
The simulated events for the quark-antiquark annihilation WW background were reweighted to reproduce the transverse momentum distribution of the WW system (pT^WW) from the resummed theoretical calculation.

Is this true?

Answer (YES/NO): YES